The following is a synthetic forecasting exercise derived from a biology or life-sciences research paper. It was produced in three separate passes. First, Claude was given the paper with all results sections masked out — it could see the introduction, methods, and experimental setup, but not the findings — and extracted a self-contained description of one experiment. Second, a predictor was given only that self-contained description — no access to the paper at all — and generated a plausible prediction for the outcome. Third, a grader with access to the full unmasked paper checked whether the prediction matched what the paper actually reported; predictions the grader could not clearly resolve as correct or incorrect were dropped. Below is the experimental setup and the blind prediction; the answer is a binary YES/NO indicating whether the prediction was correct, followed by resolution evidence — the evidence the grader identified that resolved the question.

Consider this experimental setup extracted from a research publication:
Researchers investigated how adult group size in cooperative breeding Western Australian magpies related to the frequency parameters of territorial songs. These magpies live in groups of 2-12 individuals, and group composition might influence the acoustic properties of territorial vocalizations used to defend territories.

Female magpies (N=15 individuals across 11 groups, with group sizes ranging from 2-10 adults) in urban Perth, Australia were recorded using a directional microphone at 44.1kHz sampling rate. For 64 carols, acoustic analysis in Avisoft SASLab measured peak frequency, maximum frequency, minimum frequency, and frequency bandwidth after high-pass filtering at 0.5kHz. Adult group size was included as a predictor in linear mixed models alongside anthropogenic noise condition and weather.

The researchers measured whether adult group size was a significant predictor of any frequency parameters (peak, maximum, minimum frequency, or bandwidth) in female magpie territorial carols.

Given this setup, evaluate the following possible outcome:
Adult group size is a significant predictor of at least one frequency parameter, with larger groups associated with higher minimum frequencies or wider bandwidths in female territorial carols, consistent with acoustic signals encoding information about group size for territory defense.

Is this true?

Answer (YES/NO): NO